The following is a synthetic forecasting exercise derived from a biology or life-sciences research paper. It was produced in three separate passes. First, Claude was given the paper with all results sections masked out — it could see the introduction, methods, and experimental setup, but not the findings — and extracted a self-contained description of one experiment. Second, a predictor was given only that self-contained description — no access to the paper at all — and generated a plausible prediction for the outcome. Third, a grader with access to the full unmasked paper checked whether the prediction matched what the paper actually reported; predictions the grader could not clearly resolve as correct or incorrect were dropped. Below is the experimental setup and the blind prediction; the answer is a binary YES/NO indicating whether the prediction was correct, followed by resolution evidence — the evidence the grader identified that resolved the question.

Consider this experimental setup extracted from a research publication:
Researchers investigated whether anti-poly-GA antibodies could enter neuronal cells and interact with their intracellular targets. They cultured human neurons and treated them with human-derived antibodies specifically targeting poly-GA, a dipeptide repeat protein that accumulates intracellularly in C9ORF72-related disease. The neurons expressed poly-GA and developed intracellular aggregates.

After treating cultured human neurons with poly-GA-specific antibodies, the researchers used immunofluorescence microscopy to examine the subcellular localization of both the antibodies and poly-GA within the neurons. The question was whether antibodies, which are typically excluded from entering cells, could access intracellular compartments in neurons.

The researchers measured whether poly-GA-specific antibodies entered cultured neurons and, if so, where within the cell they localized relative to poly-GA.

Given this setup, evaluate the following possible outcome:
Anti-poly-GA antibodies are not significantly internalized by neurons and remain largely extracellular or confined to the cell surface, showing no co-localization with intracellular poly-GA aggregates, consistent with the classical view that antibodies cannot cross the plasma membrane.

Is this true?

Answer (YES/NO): NO